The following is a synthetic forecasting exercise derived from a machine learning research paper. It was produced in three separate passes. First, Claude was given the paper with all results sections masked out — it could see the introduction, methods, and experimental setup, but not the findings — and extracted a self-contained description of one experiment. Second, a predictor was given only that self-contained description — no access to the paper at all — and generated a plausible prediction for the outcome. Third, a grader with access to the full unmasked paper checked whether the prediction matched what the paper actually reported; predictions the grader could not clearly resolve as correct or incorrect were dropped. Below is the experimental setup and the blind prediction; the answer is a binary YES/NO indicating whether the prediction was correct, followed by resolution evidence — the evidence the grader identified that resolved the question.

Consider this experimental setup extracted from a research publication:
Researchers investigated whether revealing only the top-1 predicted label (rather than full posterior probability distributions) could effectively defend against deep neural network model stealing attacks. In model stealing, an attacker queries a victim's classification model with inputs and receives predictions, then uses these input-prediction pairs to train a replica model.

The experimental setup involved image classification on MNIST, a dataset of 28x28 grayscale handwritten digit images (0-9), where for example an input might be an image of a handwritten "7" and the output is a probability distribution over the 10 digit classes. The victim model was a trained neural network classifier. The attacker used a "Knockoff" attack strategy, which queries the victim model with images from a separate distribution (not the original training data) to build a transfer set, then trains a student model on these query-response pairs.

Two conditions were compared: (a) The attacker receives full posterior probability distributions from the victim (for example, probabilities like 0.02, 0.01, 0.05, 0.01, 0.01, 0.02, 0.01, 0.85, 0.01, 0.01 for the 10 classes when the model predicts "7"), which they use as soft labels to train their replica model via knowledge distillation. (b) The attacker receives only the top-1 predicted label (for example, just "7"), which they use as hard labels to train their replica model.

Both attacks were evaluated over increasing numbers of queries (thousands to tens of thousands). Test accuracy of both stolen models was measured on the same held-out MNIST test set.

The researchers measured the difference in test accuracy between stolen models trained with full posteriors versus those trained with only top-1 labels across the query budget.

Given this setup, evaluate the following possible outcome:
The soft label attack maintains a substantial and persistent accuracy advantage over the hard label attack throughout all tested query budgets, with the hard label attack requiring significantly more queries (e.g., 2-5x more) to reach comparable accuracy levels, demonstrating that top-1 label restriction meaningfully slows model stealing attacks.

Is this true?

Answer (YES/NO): NO